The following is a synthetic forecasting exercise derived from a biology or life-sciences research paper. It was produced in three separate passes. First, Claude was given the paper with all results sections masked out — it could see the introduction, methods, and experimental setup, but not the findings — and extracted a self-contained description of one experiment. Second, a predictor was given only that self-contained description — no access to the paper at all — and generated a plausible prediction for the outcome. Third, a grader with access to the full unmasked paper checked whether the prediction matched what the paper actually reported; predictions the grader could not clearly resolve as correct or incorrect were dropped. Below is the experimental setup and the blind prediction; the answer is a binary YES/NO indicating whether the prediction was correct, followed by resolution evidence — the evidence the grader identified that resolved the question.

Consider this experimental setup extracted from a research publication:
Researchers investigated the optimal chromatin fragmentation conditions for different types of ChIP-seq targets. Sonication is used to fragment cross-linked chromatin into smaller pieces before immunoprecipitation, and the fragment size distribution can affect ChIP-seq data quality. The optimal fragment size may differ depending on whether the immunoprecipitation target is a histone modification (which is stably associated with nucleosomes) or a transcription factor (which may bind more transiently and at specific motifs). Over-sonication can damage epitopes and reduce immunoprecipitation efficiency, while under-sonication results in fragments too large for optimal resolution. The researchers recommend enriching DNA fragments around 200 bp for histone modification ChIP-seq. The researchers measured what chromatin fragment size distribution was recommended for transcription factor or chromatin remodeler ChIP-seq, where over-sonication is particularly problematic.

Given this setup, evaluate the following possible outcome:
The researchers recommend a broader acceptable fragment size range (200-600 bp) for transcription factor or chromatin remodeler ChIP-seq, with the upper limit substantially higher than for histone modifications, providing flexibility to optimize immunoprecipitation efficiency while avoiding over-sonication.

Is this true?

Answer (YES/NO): NO